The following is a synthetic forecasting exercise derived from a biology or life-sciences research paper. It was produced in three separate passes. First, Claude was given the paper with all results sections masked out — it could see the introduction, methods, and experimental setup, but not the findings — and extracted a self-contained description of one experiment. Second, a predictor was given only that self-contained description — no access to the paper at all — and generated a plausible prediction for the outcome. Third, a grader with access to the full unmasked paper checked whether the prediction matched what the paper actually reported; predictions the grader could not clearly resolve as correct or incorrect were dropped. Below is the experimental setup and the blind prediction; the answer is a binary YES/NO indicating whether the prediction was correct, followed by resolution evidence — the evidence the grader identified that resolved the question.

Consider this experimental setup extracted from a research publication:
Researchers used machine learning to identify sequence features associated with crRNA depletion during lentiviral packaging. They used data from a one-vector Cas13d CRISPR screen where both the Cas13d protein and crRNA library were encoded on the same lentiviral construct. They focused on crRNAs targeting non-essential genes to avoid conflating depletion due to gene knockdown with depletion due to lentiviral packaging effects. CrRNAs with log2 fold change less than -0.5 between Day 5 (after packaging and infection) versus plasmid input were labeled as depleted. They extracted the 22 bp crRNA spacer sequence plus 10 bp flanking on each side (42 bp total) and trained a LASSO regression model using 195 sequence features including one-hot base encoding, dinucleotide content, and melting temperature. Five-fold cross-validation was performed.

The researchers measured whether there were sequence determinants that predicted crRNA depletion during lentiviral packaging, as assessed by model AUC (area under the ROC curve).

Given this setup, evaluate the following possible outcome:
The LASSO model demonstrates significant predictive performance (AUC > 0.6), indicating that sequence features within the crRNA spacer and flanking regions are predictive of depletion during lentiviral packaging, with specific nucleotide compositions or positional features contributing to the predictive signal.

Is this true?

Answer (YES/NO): YES